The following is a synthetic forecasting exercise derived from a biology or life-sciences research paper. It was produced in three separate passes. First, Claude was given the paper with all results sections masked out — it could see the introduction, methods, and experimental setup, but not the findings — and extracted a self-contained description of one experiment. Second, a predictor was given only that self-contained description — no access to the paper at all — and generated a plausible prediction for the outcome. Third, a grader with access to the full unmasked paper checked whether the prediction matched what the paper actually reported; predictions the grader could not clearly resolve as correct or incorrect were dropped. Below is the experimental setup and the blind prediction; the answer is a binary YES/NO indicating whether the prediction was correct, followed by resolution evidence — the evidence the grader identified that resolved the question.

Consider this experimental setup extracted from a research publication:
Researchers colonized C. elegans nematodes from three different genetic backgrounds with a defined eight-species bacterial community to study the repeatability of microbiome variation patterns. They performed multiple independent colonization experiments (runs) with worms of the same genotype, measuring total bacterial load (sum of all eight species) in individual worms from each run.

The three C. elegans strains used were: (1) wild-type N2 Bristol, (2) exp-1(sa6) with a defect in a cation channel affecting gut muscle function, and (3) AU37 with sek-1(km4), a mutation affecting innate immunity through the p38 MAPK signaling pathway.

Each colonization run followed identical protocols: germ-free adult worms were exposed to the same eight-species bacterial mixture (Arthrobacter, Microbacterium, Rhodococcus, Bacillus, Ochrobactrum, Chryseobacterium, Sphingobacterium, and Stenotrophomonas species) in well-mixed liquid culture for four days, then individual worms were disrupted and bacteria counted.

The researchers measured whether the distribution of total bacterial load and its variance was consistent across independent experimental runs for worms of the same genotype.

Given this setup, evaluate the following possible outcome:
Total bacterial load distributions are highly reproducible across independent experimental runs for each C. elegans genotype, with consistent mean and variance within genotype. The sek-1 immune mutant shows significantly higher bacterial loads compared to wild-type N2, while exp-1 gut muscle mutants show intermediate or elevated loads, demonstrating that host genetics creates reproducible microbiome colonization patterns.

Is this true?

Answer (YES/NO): NO